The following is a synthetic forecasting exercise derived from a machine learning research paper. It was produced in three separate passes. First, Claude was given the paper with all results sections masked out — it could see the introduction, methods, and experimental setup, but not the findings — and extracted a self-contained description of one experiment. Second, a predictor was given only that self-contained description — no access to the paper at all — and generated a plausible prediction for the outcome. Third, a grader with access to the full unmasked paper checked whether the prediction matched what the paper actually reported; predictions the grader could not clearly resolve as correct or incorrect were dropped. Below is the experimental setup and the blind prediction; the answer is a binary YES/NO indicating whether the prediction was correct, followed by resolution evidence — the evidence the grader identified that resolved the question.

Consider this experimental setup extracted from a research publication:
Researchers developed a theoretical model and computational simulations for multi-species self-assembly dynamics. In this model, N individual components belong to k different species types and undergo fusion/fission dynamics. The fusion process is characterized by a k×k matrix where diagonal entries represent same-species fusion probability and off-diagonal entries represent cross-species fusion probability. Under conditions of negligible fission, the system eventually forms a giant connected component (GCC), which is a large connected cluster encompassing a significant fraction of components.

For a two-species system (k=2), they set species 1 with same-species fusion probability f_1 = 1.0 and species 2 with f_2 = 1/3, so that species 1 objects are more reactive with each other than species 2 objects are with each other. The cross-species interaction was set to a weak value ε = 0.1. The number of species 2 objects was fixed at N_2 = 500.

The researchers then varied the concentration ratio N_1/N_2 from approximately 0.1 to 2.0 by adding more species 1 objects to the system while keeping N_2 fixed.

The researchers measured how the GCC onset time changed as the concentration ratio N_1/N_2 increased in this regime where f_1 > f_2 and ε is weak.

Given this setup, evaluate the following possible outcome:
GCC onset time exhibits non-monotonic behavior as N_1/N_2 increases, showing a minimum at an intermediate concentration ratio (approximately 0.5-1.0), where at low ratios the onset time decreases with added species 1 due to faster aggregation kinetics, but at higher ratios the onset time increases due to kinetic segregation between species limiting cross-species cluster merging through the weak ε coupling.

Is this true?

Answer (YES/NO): NO